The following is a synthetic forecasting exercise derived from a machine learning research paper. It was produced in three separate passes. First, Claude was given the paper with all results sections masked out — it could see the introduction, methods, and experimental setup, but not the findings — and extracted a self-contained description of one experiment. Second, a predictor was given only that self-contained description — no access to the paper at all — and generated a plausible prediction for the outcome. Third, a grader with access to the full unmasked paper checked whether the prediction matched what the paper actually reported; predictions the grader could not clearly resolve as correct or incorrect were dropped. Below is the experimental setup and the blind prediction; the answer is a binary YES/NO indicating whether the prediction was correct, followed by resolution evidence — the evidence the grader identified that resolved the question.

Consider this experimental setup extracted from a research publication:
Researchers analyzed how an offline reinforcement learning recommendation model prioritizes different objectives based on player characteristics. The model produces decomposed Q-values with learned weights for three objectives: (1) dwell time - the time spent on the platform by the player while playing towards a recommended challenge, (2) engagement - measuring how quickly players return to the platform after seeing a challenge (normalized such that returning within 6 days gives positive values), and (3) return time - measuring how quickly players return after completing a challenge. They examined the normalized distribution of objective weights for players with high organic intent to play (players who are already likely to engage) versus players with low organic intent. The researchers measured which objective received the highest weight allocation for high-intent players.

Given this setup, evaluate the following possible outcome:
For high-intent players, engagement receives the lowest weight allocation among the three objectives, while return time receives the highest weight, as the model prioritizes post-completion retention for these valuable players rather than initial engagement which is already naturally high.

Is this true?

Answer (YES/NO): NO